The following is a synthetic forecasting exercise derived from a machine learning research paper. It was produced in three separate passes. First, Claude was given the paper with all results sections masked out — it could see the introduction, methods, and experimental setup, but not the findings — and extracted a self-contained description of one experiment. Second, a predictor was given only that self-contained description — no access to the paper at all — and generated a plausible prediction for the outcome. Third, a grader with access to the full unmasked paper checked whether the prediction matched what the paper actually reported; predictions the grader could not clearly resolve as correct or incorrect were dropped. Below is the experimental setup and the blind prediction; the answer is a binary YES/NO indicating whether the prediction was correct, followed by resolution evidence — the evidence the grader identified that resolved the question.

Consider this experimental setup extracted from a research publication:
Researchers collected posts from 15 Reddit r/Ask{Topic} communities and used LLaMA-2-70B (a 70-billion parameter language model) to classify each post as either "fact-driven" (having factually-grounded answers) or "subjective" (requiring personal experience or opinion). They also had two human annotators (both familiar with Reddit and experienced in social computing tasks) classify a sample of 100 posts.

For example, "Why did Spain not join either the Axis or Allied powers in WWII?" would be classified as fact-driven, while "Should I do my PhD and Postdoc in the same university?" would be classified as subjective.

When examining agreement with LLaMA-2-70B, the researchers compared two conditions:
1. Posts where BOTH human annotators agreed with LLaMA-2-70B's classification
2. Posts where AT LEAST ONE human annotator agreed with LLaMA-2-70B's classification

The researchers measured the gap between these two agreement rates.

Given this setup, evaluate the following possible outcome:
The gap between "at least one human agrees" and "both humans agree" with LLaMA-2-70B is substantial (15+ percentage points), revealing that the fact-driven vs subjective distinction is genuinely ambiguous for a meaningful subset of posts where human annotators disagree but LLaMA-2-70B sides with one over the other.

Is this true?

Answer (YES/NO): YES